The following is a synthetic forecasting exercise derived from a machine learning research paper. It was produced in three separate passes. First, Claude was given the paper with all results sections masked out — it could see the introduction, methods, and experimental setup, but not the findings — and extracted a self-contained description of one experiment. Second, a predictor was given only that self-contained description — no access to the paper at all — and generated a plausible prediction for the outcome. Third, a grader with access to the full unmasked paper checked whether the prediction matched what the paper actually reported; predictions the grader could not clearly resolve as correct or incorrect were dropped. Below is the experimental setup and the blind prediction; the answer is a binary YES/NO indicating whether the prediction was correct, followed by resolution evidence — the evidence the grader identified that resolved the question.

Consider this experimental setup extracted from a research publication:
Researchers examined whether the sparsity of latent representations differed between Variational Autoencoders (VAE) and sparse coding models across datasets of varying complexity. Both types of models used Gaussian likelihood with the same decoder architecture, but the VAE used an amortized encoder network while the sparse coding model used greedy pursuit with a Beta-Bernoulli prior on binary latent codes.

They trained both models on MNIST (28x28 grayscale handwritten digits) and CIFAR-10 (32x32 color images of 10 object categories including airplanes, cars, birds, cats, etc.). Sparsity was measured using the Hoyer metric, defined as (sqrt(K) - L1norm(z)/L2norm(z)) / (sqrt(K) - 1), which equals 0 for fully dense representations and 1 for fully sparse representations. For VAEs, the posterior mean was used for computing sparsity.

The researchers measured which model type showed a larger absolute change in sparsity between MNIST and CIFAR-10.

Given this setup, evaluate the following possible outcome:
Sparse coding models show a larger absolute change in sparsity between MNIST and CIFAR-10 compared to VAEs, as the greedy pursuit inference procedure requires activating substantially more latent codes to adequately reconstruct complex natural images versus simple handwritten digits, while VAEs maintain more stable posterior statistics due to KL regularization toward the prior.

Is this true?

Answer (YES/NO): NO